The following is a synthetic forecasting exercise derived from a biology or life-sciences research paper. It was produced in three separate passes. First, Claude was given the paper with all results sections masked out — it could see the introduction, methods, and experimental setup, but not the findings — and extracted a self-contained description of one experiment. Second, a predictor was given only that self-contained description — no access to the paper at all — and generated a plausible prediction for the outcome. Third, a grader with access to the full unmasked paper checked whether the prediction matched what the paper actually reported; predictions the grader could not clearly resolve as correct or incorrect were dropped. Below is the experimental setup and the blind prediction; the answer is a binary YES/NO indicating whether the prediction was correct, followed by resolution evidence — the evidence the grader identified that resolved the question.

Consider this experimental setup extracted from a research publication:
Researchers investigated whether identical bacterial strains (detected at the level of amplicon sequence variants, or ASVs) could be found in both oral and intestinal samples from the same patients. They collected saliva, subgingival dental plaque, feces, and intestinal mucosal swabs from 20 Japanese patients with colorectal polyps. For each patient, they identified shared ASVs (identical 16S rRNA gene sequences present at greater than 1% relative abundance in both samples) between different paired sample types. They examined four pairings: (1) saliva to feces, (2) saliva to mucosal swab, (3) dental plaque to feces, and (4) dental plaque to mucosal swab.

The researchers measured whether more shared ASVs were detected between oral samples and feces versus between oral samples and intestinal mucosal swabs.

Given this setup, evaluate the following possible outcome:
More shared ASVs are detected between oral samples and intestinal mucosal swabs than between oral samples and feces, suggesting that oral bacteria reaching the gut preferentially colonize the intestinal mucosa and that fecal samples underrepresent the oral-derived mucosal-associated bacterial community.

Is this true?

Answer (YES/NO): YES